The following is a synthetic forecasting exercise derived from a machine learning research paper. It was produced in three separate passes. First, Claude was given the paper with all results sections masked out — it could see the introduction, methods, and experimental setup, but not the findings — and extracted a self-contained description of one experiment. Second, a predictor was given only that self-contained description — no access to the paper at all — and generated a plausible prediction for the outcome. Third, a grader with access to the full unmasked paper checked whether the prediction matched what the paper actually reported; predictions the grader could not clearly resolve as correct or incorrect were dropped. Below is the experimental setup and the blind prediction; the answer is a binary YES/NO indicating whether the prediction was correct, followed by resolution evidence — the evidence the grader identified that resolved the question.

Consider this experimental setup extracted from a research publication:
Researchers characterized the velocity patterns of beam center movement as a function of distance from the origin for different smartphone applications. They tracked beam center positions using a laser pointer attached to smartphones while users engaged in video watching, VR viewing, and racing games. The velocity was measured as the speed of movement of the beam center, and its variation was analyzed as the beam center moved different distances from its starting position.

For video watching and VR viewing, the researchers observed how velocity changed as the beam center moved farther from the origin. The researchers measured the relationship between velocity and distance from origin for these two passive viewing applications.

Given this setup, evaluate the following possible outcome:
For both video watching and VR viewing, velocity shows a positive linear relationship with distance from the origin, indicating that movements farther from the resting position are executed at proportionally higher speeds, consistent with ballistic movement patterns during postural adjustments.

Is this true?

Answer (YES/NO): NO